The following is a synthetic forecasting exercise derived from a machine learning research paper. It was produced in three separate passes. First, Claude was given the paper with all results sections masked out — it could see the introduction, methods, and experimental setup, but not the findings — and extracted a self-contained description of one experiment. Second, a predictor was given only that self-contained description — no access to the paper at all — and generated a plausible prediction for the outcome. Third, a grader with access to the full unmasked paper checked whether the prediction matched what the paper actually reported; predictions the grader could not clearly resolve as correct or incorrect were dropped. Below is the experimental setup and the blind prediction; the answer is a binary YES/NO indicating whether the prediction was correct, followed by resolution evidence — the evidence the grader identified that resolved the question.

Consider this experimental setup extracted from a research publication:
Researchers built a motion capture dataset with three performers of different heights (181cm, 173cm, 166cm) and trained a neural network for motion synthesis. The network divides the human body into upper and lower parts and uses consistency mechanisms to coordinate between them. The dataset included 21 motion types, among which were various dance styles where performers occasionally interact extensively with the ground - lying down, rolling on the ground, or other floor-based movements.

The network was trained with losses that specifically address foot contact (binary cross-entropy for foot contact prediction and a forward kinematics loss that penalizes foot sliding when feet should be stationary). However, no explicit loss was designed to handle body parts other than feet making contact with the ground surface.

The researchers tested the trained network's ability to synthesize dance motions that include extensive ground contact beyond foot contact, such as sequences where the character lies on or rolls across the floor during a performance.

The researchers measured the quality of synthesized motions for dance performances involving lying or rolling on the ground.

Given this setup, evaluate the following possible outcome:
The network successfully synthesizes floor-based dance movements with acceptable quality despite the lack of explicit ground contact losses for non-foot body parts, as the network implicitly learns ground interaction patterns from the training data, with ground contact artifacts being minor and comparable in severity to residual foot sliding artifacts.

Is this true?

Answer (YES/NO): NO